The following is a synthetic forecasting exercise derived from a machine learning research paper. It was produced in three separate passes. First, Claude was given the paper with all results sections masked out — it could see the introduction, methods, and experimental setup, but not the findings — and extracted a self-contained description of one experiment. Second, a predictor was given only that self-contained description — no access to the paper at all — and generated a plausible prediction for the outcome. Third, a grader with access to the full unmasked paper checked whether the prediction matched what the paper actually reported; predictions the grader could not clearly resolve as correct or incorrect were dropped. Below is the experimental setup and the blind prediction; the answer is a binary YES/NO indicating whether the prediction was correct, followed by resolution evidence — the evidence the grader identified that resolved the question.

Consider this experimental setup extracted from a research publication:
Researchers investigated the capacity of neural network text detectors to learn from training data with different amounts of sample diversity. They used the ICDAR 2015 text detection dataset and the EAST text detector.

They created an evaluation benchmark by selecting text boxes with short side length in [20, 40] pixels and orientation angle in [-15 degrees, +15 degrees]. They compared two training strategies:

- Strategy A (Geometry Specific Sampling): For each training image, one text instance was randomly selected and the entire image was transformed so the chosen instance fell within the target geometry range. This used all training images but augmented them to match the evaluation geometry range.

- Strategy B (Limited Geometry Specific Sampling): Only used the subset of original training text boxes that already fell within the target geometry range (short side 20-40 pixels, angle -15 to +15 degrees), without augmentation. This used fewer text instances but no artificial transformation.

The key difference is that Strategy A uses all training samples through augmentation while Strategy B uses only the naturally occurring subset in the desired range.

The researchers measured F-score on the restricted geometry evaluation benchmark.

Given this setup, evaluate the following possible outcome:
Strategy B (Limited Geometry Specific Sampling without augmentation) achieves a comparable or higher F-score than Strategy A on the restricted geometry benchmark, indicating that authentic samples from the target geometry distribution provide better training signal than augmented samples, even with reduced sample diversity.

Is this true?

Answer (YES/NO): NO